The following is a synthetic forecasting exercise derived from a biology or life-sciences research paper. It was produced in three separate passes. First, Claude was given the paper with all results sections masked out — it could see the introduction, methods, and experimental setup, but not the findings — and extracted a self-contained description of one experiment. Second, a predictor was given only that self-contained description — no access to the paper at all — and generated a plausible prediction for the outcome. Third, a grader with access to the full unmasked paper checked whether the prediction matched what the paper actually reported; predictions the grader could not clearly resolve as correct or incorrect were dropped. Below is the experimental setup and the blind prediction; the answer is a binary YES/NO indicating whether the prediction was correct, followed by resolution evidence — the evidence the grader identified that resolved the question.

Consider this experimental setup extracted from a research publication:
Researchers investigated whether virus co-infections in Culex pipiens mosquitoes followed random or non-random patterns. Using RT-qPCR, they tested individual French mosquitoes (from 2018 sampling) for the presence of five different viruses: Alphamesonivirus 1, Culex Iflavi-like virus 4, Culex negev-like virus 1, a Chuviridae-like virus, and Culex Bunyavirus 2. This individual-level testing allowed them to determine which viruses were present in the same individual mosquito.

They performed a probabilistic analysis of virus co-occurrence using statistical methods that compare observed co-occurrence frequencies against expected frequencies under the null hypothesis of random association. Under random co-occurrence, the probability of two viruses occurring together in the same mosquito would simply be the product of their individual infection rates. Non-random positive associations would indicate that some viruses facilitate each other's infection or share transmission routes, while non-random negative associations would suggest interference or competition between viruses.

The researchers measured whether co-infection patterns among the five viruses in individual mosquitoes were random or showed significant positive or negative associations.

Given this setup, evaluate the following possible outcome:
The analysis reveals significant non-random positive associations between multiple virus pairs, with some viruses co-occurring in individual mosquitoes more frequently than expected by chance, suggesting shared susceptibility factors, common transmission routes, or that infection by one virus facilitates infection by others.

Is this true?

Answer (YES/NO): NO